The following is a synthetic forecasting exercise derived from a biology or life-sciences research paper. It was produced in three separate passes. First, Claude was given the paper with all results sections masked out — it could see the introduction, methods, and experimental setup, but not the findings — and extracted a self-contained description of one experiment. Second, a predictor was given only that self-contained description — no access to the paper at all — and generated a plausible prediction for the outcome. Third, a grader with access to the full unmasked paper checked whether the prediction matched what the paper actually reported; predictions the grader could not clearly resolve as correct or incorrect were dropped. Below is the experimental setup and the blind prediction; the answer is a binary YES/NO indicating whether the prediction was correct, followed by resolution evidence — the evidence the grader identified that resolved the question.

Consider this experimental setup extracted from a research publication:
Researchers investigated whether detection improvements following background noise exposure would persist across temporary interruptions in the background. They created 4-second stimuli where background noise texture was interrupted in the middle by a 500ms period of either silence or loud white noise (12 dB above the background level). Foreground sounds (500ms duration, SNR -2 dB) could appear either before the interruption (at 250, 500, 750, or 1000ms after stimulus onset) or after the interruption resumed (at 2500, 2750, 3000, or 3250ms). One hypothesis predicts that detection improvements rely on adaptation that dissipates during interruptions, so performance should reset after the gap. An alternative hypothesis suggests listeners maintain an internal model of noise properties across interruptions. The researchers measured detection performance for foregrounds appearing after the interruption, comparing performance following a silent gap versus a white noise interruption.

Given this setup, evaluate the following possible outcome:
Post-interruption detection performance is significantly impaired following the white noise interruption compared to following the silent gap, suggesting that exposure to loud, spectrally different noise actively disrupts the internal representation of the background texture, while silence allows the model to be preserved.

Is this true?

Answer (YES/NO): NO